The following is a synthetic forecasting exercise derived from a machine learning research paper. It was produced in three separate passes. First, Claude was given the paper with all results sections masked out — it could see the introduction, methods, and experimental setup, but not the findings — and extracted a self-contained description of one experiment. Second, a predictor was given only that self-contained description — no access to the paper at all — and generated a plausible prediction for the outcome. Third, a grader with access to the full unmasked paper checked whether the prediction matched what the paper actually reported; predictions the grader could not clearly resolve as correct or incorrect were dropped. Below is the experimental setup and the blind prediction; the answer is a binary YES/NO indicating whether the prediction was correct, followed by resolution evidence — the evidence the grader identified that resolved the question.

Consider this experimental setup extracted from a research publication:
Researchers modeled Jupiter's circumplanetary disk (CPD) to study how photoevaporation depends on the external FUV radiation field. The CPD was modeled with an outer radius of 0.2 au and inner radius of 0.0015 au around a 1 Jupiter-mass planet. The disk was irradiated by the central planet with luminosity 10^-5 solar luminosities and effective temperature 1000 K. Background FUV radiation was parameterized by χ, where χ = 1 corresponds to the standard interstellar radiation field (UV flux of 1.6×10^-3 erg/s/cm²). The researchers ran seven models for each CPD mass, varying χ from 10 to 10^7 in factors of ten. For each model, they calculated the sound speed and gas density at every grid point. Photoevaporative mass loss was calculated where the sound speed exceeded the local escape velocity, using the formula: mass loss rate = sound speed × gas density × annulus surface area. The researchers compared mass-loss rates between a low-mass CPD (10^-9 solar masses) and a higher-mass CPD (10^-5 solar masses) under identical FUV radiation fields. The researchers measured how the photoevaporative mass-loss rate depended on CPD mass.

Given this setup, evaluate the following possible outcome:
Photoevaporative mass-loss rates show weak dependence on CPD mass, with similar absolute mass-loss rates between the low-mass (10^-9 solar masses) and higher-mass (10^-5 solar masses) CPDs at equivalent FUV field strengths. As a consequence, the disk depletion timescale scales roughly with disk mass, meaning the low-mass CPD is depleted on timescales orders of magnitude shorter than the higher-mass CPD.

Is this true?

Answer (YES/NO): YES